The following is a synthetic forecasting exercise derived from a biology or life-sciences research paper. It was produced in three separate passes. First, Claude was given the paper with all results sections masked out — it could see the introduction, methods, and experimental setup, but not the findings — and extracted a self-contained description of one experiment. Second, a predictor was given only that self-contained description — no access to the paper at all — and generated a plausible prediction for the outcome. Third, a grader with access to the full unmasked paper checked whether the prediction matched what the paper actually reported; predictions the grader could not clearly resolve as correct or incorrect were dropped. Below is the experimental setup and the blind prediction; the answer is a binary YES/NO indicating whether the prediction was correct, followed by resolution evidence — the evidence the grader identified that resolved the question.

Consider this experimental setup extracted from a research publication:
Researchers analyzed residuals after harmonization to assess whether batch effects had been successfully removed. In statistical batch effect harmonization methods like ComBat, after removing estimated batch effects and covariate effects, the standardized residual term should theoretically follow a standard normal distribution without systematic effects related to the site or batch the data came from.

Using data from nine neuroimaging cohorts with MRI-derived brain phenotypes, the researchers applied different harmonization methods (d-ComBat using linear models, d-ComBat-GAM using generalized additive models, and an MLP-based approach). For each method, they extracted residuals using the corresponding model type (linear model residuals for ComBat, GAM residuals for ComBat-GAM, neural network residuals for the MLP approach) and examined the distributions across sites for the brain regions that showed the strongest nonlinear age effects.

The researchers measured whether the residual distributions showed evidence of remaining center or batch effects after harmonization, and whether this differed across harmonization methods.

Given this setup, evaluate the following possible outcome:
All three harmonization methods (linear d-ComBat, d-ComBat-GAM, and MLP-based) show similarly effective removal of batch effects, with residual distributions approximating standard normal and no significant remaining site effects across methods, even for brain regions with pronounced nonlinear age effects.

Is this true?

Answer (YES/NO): YES